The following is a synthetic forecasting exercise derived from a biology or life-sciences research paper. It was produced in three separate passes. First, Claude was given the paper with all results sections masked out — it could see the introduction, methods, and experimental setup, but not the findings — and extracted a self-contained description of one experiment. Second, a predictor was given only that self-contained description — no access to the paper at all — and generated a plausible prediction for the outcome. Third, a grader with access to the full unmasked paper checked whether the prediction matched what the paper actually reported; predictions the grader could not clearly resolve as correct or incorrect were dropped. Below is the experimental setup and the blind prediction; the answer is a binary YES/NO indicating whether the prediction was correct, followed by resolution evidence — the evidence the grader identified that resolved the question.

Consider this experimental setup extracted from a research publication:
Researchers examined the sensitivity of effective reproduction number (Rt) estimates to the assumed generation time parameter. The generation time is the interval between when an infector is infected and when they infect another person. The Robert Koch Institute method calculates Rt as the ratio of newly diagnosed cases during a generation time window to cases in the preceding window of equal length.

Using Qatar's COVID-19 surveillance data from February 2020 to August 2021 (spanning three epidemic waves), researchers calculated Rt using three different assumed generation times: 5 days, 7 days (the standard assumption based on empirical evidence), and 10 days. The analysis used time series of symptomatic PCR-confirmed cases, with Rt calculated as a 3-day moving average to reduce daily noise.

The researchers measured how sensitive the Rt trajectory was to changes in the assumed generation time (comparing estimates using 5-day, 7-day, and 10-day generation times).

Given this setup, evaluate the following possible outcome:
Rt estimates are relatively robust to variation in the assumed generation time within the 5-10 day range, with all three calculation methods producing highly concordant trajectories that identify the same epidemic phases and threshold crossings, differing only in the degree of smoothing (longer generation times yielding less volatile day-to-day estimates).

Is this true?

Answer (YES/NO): NO